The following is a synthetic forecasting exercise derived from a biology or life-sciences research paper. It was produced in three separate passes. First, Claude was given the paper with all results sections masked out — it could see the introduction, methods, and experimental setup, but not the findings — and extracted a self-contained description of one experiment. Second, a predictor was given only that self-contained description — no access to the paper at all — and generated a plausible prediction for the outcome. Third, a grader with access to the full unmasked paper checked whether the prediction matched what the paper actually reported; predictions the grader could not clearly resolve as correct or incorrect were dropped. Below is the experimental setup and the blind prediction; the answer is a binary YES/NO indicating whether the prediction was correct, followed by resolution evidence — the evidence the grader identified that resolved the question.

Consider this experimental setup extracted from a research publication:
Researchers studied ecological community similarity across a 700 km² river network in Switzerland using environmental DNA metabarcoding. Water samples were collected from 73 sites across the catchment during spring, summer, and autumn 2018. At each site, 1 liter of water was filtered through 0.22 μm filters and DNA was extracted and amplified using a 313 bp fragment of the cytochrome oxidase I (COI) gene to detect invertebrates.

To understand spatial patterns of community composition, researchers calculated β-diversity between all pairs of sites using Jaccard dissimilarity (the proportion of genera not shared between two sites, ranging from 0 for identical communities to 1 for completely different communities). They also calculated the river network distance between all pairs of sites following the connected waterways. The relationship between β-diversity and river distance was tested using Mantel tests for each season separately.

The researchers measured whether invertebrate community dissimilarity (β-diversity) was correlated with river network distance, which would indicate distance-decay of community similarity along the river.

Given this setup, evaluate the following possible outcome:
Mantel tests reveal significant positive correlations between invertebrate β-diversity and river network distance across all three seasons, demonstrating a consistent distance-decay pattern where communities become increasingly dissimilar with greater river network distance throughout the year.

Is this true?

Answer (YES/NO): YES